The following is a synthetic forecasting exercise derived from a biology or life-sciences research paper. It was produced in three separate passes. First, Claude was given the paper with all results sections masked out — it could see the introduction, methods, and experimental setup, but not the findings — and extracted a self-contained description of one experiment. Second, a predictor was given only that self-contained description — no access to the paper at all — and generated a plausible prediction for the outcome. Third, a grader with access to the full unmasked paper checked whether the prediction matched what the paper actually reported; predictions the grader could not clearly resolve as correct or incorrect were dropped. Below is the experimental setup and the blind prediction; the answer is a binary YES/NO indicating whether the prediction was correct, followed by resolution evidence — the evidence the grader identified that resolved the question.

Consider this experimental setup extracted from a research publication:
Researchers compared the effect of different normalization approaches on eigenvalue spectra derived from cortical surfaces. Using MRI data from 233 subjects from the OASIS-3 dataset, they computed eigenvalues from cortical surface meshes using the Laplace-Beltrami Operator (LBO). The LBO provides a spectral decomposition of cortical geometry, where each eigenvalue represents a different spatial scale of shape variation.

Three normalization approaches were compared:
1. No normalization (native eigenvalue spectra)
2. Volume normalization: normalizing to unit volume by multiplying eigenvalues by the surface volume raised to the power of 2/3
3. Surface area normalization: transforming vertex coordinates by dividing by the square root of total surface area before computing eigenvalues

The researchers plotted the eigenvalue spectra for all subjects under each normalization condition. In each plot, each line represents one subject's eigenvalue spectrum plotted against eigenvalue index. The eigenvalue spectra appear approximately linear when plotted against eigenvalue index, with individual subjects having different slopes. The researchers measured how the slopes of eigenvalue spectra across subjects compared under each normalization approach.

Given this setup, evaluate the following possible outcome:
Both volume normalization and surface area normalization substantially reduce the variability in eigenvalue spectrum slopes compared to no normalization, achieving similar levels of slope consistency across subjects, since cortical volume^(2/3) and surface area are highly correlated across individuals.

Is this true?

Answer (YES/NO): NO